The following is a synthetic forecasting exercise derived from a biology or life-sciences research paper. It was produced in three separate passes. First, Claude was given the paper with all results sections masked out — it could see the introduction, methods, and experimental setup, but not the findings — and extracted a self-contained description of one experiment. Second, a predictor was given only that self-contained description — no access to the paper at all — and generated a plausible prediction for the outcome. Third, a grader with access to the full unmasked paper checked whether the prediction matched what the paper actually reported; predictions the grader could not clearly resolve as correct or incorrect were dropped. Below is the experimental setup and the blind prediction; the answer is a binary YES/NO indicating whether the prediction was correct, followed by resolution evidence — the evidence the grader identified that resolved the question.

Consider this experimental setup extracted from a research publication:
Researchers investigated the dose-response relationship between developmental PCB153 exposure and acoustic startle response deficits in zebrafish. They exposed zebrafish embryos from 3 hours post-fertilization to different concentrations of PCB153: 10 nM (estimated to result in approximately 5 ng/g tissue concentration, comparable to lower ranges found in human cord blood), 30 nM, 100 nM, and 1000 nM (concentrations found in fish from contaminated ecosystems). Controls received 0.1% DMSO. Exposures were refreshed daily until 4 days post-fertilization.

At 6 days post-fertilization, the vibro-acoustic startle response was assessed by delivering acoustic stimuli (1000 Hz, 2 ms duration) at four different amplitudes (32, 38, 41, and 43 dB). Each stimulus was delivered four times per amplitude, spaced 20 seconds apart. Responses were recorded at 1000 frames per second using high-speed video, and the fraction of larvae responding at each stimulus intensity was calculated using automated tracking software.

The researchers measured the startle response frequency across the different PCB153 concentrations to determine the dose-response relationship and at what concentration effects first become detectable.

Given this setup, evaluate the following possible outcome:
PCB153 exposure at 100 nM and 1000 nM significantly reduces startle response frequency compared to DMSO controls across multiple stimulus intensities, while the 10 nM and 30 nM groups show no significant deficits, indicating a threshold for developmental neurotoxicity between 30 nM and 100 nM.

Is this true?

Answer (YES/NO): NO